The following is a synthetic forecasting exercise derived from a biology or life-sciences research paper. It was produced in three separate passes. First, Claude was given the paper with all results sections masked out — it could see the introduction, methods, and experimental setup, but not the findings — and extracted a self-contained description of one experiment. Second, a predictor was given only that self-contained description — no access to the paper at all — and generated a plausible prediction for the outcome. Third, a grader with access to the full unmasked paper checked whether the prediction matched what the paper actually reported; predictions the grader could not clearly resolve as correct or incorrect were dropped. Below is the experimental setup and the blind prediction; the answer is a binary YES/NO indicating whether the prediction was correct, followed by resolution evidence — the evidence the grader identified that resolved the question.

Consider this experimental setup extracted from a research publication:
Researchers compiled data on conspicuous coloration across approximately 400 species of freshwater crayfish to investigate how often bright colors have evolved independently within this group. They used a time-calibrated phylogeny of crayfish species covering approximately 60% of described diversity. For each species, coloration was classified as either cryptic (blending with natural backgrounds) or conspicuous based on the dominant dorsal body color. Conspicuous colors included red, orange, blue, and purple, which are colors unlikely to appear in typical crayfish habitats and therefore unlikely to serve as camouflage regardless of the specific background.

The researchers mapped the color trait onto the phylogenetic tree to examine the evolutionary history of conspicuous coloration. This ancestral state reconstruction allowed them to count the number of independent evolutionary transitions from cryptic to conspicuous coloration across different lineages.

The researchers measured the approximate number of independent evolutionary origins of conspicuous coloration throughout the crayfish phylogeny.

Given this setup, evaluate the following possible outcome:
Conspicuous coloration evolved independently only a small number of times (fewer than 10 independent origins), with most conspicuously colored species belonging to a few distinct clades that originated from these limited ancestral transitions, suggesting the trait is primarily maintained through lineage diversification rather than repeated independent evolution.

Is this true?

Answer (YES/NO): NO